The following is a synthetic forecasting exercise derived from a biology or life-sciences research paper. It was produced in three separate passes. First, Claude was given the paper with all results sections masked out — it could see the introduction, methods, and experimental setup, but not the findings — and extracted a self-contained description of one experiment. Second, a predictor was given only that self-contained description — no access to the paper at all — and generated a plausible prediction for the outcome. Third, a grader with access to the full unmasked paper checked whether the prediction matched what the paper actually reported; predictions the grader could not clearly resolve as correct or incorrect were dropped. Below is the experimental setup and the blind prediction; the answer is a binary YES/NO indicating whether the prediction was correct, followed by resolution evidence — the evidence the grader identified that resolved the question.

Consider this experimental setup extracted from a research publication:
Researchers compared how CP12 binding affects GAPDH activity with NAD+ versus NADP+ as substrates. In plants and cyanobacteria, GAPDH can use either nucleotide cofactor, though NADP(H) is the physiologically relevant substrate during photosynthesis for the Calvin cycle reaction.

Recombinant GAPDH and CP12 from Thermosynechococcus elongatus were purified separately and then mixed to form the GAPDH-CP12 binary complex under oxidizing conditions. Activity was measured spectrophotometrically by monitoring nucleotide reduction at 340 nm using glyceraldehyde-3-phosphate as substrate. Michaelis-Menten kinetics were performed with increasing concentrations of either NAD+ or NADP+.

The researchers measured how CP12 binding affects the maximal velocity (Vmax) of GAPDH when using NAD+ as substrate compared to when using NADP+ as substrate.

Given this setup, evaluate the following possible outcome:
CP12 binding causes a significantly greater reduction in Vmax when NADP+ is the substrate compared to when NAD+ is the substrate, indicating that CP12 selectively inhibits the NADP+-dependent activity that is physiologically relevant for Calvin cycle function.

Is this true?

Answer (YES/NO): NO